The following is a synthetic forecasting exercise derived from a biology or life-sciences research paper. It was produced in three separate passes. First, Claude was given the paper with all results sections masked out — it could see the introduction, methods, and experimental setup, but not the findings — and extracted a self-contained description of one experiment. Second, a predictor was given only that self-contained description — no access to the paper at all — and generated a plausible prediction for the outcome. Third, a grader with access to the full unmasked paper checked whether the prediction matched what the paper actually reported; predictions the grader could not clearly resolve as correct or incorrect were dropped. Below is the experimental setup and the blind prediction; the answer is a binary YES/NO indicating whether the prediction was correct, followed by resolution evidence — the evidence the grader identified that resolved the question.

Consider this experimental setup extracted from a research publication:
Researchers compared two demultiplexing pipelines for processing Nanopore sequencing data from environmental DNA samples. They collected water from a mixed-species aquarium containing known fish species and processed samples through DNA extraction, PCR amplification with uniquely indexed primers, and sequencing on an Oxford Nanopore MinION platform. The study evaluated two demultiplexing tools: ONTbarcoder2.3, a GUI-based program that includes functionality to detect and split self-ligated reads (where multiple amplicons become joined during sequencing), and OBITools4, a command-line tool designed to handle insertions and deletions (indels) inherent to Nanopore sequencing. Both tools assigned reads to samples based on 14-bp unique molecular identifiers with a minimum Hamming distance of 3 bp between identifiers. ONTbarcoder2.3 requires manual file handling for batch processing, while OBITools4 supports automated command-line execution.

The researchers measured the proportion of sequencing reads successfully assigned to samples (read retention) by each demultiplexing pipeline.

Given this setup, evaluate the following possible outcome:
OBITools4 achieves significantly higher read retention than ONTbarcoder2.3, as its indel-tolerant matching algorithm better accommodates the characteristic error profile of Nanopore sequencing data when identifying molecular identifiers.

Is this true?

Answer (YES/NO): NO